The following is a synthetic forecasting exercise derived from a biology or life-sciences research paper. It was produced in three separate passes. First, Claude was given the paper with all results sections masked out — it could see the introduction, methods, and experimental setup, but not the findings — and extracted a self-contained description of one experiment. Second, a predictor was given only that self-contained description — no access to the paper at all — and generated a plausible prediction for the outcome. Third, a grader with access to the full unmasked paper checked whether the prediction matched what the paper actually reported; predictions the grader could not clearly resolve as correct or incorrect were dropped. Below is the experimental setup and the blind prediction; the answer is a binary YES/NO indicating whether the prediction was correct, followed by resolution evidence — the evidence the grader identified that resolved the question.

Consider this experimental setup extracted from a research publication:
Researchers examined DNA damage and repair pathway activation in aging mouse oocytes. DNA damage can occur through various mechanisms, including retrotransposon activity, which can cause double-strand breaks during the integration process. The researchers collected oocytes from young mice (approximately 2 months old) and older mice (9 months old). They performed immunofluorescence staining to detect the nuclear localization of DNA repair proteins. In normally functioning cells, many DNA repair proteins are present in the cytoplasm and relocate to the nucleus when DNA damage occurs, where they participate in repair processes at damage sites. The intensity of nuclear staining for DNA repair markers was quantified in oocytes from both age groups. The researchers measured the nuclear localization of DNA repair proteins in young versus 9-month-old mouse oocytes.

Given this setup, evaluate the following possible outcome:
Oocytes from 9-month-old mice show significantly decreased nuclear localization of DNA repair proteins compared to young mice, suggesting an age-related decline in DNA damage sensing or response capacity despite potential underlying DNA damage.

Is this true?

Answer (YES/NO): NO